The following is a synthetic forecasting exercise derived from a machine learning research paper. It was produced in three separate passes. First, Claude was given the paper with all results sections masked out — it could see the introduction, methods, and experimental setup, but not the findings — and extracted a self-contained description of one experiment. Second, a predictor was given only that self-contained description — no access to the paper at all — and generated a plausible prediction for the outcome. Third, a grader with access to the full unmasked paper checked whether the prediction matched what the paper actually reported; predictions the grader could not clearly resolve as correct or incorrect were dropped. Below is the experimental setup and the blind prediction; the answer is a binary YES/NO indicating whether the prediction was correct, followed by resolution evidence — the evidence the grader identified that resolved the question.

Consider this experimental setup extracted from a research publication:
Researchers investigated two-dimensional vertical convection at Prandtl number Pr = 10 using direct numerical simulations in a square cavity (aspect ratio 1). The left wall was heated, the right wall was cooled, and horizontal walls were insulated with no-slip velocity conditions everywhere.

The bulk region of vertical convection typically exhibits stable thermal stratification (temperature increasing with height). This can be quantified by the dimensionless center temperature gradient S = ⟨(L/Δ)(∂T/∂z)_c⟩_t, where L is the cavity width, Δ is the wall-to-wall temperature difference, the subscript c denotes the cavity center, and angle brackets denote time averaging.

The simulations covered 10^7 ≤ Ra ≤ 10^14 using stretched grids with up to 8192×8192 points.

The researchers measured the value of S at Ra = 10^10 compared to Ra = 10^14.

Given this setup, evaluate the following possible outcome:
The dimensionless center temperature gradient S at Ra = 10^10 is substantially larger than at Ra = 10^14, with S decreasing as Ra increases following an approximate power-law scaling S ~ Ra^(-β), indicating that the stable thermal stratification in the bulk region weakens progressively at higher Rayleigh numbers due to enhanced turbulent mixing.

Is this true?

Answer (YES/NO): NO